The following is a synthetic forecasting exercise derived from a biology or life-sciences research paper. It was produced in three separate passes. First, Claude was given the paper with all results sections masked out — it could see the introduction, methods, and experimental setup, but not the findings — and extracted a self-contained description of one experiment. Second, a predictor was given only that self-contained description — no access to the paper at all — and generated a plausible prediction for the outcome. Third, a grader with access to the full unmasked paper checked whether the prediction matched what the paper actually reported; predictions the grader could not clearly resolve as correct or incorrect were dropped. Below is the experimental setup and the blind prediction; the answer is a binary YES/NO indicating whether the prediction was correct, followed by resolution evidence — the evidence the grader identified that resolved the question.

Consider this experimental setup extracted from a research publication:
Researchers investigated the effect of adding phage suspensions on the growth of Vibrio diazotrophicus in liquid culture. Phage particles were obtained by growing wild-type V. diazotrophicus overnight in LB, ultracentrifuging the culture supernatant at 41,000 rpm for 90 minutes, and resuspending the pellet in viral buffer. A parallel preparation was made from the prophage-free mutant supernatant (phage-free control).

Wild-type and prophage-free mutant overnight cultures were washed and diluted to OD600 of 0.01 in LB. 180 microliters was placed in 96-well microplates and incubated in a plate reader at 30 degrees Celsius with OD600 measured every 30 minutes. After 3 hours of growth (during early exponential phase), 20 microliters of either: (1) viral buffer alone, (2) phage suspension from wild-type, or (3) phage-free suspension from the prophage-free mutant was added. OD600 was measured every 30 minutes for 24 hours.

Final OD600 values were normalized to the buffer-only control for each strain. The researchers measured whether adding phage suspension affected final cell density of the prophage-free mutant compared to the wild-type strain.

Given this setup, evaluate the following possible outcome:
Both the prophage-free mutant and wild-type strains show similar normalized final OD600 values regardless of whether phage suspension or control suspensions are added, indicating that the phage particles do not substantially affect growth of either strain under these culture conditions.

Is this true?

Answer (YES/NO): NO